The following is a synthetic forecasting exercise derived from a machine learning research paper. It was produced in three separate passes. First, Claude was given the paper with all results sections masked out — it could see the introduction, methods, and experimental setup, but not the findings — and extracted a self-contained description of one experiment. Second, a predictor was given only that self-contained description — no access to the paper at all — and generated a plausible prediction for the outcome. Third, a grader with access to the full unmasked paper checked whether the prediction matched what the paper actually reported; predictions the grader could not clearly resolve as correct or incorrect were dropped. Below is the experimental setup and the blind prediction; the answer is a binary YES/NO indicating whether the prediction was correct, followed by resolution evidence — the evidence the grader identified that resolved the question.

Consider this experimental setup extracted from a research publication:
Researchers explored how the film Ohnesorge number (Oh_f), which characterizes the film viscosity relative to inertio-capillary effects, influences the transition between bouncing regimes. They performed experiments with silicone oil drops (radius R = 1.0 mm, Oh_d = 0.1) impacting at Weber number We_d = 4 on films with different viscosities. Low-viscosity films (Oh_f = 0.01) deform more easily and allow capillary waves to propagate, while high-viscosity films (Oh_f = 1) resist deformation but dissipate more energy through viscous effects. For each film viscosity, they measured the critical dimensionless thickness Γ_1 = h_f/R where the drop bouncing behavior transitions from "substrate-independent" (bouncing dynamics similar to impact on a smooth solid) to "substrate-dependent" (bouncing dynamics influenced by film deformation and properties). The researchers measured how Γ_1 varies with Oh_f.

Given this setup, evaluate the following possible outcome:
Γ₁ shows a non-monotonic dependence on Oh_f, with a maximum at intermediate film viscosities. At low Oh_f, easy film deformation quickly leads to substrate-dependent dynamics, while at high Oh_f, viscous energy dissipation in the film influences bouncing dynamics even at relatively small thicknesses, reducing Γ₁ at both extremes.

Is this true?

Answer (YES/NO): NO